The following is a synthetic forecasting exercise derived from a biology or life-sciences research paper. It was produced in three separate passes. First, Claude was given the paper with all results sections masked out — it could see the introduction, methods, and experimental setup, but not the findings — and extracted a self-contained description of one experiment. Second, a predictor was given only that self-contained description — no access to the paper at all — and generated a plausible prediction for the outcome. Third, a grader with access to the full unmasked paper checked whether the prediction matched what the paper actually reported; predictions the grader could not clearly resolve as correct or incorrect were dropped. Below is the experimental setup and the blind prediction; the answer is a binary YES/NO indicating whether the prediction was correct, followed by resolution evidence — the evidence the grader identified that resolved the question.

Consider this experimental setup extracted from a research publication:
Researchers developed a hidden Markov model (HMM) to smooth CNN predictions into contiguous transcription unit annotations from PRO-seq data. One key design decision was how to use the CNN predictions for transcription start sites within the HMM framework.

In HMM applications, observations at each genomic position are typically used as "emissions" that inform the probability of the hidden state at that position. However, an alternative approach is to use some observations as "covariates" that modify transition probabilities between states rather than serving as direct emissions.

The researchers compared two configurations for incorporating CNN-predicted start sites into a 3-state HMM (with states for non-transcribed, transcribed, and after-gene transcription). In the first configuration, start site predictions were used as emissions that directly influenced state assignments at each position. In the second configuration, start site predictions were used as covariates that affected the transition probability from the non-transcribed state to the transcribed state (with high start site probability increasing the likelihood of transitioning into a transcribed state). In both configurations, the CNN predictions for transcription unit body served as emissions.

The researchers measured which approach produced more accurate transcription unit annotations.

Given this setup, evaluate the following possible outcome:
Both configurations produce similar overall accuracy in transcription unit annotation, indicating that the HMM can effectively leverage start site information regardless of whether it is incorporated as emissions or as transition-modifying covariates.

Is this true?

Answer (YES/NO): NO